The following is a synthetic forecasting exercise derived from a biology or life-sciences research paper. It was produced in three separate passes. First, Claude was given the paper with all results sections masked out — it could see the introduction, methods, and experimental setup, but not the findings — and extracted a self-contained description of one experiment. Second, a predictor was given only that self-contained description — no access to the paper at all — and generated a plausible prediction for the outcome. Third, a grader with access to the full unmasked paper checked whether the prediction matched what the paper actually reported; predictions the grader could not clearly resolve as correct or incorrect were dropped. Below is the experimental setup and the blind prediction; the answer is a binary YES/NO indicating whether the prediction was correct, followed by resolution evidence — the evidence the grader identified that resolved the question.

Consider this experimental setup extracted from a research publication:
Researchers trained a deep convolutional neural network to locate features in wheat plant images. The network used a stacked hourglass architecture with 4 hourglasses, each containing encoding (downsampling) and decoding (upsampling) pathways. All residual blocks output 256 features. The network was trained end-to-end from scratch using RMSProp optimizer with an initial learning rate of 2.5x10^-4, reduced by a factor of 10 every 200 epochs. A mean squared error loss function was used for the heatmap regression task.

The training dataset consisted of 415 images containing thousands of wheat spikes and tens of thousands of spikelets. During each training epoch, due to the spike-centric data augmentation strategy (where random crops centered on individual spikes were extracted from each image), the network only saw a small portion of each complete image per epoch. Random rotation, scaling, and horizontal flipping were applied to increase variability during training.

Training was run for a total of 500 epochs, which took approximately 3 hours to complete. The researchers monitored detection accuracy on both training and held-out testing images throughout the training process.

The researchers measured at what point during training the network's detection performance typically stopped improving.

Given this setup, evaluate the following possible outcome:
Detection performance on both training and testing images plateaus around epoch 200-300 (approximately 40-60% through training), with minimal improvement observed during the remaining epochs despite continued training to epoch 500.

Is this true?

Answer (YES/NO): YES